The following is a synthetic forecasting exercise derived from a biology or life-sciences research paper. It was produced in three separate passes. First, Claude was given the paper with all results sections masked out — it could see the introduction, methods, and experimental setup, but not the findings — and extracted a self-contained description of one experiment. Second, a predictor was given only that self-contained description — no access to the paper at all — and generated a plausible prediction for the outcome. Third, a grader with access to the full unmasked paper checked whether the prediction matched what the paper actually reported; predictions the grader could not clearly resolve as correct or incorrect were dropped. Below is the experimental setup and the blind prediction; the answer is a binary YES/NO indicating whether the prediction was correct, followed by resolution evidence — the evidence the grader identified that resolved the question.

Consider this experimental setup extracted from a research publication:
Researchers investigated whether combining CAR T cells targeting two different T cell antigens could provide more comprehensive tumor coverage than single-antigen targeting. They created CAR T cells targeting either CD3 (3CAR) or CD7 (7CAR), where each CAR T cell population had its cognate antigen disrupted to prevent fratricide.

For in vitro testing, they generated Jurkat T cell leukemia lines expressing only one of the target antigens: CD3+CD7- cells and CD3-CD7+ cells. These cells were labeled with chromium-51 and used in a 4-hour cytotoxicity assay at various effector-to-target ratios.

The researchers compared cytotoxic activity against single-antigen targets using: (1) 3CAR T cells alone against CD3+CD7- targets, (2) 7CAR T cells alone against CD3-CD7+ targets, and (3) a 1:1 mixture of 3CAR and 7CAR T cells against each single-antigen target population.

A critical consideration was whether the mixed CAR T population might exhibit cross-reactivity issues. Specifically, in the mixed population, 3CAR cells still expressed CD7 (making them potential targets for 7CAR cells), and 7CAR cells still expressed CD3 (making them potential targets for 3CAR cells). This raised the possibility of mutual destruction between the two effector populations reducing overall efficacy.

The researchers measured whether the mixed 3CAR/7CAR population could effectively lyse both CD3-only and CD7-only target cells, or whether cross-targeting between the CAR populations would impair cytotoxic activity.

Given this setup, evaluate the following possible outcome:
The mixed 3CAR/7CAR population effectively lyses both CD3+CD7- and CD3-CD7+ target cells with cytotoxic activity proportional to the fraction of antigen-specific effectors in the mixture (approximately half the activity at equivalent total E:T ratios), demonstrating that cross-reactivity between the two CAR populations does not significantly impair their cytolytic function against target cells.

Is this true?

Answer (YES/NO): NO